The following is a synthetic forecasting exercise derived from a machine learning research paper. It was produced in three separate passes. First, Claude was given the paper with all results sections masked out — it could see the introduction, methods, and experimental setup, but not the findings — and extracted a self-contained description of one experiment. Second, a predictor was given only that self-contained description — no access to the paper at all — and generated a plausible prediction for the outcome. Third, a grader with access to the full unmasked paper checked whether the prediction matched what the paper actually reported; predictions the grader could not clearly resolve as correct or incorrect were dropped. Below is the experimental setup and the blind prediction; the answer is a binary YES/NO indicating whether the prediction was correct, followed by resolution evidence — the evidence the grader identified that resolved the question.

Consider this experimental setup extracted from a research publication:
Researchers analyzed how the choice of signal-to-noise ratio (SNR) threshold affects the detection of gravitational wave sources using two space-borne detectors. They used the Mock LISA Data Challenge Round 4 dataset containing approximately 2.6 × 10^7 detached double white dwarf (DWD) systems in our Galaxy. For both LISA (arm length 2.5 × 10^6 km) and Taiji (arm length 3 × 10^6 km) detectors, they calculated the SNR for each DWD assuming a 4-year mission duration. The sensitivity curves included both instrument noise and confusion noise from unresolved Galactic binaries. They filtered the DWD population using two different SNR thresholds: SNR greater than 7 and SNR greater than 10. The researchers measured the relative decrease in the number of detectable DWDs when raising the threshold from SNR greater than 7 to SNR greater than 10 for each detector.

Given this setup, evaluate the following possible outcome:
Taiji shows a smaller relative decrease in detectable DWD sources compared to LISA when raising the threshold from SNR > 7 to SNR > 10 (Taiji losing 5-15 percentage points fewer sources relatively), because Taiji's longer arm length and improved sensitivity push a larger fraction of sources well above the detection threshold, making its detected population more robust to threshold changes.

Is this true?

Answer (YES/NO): YES